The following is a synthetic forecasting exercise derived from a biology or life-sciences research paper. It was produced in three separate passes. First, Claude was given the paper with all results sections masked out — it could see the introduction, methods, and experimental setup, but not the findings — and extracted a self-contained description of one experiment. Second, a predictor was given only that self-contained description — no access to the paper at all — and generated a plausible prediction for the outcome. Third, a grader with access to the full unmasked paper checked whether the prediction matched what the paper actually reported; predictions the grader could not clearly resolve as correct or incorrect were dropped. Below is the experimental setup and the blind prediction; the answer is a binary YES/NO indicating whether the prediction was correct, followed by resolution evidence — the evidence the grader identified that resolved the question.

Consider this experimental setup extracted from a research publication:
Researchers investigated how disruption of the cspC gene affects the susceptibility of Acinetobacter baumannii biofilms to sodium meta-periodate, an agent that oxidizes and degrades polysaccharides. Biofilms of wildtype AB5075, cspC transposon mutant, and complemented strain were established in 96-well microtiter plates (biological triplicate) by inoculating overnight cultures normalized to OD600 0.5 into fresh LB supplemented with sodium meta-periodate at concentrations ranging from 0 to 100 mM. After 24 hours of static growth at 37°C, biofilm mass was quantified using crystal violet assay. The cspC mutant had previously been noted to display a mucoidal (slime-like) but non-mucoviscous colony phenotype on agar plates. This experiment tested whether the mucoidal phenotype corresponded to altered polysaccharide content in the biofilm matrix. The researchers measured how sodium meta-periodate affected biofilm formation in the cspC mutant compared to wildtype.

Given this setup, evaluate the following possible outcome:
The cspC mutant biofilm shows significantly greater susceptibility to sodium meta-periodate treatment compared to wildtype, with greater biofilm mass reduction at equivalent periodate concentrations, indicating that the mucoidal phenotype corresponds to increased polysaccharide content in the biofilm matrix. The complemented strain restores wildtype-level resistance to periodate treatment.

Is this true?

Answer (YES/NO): NO